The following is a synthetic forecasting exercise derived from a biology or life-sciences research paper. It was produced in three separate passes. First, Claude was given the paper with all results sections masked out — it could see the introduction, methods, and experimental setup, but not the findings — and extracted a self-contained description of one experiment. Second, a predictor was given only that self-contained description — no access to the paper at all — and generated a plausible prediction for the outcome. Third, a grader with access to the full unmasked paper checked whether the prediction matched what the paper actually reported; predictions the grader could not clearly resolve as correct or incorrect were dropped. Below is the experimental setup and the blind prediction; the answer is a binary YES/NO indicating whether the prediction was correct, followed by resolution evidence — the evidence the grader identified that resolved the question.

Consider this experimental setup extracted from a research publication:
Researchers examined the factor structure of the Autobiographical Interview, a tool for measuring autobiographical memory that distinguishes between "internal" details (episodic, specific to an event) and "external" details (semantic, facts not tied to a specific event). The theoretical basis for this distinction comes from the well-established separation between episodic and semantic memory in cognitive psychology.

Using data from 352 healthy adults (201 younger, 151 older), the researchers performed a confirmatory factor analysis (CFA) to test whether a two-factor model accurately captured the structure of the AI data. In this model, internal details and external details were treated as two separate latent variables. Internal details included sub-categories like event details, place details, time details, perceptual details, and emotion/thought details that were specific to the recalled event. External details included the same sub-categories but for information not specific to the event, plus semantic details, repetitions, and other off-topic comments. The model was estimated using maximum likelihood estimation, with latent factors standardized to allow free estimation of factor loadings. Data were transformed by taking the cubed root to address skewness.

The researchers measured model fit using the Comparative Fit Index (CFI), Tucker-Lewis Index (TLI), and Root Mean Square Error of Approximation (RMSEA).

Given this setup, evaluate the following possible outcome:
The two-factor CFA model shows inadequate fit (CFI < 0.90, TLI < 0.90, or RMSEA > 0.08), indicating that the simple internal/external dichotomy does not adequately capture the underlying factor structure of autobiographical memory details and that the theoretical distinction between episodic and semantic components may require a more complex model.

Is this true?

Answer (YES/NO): YES